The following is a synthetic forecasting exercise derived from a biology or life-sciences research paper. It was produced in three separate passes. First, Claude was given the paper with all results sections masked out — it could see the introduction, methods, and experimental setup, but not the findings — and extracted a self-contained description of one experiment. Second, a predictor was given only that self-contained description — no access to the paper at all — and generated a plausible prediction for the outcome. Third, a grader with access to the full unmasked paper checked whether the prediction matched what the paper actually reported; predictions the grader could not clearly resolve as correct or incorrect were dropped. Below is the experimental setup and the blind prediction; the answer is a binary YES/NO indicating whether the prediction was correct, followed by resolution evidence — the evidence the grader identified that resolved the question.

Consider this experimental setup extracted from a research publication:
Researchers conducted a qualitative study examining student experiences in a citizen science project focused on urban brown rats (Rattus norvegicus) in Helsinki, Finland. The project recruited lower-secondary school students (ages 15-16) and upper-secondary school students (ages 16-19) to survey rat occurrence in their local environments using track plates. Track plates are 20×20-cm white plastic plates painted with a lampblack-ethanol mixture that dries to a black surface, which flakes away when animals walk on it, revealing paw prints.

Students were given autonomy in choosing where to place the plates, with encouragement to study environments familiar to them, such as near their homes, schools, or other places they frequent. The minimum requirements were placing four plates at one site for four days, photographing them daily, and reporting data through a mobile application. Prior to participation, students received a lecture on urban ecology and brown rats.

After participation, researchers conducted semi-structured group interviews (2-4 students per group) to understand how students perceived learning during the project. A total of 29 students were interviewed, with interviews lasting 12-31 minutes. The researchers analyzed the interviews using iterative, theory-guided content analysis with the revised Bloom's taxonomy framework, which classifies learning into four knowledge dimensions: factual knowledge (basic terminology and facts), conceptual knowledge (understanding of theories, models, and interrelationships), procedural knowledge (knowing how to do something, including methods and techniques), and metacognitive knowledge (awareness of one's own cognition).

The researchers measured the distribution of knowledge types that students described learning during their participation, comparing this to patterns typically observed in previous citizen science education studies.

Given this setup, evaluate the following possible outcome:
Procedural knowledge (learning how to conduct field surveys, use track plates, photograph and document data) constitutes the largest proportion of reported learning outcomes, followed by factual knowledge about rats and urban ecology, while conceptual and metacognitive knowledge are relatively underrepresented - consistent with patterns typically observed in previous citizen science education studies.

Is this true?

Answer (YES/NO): NO